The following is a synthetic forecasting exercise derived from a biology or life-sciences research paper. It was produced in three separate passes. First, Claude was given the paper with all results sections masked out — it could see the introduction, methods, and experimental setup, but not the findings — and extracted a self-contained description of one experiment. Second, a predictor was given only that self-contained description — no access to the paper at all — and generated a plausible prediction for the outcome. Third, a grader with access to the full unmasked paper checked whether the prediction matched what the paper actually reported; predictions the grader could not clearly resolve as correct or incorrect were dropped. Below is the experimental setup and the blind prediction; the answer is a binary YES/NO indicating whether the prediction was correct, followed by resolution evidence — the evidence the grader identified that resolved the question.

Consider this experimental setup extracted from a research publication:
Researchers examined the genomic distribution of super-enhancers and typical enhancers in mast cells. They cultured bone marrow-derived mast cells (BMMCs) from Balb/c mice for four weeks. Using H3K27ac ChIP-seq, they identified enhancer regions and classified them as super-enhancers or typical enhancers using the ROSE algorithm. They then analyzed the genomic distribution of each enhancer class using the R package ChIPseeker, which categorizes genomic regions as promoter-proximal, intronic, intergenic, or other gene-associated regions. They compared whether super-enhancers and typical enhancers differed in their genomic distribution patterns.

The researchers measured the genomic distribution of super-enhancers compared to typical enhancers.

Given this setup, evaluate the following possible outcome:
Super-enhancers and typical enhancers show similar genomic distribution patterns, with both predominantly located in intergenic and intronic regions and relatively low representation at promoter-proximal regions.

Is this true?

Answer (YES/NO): NO